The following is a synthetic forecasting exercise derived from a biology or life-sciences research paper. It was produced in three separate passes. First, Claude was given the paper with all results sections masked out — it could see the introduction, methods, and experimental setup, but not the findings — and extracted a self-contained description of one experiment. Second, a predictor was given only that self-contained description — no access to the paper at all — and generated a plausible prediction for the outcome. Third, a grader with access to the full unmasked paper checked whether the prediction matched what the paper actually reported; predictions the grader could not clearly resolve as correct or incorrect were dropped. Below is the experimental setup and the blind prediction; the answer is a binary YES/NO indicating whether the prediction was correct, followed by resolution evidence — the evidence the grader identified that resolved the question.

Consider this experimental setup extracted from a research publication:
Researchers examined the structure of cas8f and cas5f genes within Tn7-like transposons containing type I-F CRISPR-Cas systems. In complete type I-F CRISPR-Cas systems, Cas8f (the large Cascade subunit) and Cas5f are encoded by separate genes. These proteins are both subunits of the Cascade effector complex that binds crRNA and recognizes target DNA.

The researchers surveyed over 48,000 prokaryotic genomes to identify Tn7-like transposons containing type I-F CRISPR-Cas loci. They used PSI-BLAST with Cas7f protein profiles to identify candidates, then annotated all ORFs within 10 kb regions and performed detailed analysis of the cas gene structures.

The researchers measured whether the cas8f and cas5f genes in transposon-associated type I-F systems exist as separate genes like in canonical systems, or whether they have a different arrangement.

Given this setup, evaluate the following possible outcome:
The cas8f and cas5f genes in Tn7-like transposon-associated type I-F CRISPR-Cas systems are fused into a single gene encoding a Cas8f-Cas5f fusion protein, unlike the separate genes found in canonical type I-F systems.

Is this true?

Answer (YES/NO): YES